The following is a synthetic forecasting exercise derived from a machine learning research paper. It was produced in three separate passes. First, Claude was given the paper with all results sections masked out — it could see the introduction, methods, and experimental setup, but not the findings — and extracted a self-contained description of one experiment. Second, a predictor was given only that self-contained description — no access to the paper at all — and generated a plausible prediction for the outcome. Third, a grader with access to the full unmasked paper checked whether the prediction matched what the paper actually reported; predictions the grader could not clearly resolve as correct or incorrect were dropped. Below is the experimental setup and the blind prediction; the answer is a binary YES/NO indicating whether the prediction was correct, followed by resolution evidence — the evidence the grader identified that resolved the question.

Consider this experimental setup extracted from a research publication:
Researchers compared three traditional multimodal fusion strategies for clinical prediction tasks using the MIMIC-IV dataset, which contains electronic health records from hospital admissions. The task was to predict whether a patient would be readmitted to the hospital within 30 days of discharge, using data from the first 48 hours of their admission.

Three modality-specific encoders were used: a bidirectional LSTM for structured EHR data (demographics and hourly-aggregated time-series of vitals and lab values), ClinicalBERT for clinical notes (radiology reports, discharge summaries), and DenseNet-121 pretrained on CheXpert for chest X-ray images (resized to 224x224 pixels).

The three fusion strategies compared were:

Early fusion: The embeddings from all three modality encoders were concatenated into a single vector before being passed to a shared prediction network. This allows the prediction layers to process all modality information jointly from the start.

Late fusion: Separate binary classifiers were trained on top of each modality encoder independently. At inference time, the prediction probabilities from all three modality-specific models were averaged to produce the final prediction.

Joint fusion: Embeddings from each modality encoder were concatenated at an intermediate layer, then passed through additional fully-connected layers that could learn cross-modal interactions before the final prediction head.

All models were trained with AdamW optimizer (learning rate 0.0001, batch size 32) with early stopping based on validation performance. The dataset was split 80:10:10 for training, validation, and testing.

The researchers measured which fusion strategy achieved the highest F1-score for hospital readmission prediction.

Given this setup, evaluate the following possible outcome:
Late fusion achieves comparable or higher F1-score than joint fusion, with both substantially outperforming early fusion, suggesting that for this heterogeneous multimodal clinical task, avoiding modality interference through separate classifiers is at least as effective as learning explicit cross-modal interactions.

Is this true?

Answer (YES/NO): NO